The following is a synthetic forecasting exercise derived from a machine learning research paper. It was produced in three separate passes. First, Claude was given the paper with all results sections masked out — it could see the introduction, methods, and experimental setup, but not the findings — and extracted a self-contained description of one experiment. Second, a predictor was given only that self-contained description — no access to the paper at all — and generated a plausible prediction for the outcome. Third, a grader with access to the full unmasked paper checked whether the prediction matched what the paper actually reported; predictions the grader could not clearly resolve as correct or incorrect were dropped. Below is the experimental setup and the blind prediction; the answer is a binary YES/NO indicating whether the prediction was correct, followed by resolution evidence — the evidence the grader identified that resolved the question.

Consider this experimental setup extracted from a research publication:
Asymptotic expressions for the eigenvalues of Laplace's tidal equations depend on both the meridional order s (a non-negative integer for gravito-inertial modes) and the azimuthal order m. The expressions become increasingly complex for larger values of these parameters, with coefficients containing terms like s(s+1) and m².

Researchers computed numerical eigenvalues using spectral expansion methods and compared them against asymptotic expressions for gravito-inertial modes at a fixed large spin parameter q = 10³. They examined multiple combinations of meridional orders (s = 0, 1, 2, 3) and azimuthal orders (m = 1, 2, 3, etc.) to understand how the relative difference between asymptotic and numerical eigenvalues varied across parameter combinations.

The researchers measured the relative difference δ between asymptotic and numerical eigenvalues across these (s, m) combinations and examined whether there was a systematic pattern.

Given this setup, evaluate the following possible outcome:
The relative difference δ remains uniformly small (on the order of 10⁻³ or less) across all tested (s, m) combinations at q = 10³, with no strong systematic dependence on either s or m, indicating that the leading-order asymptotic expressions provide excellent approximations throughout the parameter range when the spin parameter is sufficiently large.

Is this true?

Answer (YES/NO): NO